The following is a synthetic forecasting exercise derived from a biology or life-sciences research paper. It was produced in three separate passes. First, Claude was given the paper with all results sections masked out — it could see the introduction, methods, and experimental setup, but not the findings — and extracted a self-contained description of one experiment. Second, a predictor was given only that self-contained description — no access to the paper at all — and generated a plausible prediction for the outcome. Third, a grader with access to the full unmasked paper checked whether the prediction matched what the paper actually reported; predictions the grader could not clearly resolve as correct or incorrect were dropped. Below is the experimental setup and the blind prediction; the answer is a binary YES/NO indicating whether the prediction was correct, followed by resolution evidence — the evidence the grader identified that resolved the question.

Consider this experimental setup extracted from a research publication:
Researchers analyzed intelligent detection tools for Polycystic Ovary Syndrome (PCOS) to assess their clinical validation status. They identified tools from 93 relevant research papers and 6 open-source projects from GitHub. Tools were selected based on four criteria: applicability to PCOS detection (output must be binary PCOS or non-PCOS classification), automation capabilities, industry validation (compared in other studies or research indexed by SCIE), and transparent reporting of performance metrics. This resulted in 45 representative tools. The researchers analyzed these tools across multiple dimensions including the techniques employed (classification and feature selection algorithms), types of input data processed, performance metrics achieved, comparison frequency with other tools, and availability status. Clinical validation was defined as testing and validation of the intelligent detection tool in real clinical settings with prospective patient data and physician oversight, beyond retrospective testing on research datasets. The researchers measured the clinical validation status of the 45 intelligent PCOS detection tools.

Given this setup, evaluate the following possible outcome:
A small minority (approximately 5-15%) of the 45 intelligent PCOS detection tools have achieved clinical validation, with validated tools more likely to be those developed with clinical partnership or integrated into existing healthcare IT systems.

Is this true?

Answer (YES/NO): NO